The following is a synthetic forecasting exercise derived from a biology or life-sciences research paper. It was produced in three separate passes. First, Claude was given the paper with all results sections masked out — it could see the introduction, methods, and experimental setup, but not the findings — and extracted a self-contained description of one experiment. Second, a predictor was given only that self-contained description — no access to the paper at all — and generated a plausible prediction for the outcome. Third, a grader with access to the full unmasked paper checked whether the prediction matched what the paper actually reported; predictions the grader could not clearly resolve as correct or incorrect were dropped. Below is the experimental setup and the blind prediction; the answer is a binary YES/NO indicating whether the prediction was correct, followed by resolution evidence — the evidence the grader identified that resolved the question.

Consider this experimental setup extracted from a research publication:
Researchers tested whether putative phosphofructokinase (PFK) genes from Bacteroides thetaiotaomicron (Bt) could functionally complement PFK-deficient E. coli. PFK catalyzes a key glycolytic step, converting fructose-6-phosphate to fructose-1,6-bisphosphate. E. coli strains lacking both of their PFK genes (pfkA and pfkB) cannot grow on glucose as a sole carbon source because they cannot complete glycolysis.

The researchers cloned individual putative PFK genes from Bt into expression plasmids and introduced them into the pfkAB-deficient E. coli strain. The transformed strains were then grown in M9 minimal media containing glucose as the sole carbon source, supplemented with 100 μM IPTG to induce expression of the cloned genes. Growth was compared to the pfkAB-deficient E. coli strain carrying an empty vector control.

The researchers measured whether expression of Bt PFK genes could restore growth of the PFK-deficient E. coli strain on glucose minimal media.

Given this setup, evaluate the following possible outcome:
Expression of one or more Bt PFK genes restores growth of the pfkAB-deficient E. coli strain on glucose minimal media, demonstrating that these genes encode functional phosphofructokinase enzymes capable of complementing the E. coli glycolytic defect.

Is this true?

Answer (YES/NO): YES